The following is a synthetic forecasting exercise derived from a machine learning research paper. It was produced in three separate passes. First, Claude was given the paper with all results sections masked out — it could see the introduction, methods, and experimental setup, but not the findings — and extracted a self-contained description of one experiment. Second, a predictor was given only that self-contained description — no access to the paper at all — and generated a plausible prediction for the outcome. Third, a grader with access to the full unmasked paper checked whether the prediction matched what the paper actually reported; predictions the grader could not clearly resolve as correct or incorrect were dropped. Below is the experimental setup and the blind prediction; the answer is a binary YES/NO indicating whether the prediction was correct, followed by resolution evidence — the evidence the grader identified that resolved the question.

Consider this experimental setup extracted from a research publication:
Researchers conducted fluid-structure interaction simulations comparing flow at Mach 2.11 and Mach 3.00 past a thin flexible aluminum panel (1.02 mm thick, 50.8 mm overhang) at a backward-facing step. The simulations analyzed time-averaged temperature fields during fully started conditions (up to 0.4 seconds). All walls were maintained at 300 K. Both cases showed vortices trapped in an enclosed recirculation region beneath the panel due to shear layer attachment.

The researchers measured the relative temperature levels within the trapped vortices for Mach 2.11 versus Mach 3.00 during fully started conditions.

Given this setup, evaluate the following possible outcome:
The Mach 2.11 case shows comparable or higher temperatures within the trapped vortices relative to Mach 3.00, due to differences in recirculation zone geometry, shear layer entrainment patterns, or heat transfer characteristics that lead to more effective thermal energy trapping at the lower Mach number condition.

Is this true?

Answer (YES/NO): NO